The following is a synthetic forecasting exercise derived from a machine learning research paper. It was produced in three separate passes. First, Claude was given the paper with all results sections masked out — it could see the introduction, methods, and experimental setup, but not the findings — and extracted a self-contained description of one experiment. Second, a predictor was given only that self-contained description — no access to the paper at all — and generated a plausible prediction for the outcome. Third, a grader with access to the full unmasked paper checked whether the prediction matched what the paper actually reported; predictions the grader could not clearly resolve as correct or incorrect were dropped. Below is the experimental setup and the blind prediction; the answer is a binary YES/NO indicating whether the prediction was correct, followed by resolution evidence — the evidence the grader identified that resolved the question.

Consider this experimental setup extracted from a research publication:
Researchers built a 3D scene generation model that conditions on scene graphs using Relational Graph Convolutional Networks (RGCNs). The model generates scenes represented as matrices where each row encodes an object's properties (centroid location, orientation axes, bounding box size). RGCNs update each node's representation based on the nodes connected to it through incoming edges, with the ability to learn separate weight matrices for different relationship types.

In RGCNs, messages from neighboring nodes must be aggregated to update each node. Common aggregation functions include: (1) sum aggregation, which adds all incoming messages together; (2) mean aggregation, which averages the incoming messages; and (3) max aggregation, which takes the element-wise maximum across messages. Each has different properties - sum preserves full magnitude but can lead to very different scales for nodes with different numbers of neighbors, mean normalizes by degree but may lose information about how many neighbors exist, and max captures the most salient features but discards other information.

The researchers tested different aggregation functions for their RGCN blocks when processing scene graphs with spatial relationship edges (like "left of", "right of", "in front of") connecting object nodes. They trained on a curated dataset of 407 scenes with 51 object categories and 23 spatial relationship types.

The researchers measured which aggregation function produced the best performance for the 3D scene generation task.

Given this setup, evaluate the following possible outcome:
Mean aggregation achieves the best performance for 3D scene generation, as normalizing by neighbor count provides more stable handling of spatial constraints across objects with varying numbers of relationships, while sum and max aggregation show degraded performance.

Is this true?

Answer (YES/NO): YES